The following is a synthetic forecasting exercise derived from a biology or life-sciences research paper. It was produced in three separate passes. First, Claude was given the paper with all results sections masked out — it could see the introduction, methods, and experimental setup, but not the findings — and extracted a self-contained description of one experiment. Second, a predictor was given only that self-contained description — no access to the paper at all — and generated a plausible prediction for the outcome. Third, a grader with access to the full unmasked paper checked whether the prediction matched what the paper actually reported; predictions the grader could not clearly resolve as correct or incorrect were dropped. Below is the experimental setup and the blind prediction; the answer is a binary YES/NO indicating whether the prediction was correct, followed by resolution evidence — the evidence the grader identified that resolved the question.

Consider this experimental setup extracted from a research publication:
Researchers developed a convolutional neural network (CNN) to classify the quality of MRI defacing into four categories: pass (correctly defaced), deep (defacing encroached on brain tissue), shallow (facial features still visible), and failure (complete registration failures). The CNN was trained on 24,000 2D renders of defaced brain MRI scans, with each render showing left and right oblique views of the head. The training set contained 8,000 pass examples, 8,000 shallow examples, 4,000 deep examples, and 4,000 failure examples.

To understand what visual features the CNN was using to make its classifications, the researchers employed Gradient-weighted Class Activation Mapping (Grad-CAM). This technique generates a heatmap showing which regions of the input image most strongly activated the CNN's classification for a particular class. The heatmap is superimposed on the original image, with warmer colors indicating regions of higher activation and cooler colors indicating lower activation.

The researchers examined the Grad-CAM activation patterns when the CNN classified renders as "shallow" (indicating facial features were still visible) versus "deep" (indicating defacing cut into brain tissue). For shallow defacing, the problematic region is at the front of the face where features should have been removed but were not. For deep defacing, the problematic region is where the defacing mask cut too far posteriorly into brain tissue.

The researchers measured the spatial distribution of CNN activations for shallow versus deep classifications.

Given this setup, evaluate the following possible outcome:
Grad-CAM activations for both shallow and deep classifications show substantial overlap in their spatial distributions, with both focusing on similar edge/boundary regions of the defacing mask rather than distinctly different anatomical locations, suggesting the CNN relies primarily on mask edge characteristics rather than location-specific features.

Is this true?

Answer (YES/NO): NO